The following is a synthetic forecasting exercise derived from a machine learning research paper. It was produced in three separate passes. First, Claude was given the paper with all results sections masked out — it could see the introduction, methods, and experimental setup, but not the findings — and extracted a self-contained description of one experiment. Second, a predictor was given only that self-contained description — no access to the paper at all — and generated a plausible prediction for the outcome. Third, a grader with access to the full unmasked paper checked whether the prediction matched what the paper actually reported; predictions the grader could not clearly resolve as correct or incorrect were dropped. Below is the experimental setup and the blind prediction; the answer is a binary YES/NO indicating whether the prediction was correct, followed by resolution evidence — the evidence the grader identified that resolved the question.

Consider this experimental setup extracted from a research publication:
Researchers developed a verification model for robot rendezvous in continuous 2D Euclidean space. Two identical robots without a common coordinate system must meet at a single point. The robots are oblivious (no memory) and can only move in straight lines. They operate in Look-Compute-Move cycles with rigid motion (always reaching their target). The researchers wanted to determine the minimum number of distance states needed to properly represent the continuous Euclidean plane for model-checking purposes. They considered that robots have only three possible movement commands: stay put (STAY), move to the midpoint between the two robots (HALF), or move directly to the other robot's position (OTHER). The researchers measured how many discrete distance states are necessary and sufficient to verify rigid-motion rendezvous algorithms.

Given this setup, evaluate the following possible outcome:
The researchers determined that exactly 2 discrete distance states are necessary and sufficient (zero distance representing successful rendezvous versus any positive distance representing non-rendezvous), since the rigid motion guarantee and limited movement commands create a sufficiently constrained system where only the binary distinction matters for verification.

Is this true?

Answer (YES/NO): YES